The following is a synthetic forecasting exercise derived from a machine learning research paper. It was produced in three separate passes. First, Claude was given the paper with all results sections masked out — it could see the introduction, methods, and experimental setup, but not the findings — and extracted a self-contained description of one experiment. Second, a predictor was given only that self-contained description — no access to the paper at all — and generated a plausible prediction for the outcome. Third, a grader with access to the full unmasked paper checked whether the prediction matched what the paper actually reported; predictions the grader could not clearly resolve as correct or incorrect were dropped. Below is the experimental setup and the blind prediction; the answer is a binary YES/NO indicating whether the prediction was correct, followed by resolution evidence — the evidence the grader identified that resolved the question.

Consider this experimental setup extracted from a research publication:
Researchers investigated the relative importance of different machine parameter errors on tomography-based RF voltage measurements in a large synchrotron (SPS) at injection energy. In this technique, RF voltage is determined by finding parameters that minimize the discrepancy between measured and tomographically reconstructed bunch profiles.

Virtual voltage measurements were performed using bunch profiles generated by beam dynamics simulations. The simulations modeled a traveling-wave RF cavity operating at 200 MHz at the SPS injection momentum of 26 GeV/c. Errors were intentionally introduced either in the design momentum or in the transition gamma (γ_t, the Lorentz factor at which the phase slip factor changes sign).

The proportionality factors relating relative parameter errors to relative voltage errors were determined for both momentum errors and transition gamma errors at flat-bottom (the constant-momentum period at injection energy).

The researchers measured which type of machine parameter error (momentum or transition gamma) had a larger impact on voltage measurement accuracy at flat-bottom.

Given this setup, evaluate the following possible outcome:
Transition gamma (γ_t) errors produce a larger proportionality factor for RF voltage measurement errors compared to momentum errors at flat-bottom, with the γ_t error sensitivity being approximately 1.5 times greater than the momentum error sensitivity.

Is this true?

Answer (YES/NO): NO